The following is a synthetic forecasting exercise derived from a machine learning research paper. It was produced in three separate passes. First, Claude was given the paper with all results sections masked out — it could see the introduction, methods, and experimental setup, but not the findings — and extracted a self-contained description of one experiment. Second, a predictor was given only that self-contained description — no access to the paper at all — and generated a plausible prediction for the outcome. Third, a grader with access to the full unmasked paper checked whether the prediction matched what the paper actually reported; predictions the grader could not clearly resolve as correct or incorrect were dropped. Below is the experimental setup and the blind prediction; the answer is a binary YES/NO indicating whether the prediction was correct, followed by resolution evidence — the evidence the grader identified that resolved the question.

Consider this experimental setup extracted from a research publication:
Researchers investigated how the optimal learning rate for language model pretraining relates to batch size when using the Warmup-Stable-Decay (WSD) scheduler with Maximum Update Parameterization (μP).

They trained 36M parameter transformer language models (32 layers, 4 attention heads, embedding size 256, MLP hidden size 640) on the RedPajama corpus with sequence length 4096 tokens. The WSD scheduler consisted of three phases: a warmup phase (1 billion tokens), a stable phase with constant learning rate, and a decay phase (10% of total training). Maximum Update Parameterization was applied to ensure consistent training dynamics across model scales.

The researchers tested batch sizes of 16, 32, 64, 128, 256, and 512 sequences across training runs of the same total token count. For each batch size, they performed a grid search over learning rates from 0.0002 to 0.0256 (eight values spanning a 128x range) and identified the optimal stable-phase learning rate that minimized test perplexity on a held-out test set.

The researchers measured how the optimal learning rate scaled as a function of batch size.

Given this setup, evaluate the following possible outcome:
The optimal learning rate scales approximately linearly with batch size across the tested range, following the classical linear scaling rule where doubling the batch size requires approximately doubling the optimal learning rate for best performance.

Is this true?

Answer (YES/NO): YES